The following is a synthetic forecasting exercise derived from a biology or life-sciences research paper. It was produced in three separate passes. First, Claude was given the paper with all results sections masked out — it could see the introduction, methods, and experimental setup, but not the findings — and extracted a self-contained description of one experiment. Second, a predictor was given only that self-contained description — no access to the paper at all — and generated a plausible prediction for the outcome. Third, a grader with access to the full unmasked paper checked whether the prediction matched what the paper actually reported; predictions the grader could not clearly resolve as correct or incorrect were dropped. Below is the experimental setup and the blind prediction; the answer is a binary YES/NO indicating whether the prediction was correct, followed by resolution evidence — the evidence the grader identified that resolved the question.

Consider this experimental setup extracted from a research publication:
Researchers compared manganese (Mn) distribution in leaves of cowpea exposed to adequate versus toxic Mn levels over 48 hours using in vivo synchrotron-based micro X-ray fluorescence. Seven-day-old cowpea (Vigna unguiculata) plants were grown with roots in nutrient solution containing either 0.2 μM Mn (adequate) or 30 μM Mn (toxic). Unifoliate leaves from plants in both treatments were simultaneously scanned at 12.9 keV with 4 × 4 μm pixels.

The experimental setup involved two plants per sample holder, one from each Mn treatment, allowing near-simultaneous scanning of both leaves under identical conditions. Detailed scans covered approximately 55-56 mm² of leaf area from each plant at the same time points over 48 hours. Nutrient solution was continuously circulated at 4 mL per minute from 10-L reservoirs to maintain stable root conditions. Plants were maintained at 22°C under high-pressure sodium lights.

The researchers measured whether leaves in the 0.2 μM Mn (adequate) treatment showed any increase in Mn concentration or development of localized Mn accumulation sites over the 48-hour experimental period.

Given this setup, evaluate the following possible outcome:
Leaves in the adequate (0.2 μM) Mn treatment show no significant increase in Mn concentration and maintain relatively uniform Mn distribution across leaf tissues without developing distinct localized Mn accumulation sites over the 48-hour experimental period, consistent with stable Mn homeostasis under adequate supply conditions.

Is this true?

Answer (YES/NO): NO